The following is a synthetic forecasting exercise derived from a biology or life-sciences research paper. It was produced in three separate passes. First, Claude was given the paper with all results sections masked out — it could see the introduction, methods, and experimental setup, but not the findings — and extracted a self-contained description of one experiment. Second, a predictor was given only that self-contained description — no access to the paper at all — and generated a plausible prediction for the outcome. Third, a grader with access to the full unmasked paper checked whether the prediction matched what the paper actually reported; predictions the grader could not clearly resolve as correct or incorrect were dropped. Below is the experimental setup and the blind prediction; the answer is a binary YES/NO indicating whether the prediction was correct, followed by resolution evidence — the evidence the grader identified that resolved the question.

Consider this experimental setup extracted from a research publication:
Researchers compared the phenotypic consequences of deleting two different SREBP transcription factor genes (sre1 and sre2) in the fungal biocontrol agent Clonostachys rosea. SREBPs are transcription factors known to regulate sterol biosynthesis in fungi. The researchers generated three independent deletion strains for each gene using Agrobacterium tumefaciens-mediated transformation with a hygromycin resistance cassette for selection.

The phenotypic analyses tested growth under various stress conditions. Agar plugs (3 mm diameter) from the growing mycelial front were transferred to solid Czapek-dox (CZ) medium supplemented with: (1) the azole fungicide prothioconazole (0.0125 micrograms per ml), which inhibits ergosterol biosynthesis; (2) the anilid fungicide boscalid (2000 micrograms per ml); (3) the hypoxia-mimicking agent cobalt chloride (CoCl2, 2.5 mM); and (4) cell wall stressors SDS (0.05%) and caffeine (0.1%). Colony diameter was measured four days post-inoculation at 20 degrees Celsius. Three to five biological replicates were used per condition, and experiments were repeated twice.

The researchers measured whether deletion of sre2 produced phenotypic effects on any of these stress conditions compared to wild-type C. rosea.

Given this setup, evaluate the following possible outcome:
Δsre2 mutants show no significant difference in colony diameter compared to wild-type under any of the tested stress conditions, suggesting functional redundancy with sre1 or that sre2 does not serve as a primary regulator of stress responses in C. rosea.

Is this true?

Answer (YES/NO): YES